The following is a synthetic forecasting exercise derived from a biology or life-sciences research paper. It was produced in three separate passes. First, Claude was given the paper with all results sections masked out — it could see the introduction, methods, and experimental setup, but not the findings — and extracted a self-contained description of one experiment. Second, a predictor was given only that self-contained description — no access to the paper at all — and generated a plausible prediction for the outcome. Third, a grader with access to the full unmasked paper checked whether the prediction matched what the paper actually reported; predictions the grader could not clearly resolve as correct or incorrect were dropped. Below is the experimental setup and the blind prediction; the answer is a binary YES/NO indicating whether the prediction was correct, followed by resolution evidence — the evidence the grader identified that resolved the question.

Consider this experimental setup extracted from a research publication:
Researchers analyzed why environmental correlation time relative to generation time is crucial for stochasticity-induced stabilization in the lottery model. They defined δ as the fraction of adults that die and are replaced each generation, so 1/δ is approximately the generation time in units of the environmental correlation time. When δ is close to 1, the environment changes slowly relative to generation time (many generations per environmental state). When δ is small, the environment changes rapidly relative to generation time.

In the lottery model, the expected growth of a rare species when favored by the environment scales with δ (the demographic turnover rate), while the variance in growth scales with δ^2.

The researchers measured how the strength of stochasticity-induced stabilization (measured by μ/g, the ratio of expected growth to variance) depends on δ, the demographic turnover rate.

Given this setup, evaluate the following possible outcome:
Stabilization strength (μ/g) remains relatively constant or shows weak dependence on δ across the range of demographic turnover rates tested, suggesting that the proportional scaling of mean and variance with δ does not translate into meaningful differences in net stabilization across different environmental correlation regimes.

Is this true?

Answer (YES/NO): NO